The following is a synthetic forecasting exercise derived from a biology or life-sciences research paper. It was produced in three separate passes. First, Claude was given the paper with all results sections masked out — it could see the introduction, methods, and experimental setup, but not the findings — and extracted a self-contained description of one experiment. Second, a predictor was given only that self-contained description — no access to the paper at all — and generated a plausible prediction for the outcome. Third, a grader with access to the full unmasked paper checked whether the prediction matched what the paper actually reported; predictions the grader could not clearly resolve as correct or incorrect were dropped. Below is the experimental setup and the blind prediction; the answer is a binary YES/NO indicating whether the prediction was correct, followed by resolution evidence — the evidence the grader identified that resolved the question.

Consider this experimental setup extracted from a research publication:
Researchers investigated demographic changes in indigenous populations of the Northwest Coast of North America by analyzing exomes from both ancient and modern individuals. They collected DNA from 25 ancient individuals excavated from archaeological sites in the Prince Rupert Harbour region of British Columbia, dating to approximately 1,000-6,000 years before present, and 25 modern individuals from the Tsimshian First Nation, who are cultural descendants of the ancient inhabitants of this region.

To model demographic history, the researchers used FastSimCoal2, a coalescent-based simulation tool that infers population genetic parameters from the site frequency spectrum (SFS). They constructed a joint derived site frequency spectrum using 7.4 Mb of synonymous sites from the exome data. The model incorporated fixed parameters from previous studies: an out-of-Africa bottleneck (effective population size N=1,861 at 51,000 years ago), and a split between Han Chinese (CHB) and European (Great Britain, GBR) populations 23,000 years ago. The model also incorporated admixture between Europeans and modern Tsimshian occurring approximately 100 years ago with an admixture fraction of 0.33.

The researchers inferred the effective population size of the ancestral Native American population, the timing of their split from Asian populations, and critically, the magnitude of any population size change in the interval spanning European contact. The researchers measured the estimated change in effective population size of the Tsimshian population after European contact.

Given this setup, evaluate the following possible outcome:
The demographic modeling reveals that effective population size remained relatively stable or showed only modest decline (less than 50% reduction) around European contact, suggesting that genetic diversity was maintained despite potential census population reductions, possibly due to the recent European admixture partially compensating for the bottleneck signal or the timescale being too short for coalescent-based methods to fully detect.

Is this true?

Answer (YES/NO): NO